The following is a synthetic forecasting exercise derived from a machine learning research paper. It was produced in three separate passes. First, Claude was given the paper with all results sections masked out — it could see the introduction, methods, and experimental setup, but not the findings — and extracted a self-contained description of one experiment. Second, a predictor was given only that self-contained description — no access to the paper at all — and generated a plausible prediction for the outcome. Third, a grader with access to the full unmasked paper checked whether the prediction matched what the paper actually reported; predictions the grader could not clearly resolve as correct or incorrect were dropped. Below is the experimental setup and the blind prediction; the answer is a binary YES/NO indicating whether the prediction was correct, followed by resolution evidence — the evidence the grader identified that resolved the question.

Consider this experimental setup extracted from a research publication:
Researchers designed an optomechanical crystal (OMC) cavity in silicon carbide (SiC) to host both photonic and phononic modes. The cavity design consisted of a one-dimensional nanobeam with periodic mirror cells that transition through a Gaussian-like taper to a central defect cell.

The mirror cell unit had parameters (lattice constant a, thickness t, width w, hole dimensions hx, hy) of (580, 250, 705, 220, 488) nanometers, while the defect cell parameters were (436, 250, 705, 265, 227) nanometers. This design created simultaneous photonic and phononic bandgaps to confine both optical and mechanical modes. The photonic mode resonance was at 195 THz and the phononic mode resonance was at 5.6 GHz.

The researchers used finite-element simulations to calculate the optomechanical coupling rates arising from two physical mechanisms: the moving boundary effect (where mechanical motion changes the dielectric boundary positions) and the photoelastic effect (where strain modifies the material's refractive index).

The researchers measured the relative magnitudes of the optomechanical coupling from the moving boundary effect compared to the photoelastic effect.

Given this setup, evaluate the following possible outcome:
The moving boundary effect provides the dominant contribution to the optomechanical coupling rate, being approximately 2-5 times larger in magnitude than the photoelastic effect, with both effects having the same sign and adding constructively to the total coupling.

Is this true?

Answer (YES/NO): YES